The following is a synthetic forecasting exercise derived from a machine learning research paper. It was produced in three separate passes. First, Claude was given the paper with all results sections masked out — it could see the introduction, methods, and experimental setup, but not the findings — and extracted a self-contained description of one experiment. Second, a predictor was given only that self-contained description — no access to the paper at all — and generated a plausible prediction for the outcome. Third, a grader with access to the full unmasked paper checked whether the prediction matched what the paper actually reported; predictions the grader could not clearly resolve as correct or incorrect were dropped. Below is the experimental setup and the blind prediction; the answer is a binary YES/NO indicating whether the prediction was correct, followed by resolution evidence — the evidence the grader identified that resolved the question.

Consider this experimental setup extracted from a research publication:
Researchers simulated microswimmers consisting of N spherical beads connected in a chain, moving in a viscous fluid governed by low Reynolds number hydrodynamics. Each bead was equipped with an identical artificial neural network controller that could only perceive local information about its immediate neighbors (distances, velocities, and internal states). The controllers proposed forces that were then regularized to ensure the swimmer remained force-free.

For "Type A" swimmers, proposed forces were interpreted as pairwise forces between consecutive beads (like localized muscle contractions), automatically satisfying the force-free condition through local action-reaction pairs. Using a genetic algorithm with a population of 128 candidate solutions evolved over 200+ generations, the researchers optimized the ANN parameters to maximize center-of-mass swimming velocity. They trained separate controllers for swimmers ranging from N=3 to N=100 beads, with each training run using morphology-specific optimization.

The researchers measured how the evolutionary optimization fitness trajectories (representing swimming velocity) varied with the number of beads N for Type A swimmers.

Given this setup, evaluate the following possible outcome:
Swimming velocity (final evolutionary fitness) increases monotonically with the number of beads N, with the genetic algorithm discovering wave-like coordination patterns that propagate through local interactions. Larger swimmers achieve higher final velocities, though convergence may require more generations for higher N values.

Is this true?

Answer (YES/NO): YES